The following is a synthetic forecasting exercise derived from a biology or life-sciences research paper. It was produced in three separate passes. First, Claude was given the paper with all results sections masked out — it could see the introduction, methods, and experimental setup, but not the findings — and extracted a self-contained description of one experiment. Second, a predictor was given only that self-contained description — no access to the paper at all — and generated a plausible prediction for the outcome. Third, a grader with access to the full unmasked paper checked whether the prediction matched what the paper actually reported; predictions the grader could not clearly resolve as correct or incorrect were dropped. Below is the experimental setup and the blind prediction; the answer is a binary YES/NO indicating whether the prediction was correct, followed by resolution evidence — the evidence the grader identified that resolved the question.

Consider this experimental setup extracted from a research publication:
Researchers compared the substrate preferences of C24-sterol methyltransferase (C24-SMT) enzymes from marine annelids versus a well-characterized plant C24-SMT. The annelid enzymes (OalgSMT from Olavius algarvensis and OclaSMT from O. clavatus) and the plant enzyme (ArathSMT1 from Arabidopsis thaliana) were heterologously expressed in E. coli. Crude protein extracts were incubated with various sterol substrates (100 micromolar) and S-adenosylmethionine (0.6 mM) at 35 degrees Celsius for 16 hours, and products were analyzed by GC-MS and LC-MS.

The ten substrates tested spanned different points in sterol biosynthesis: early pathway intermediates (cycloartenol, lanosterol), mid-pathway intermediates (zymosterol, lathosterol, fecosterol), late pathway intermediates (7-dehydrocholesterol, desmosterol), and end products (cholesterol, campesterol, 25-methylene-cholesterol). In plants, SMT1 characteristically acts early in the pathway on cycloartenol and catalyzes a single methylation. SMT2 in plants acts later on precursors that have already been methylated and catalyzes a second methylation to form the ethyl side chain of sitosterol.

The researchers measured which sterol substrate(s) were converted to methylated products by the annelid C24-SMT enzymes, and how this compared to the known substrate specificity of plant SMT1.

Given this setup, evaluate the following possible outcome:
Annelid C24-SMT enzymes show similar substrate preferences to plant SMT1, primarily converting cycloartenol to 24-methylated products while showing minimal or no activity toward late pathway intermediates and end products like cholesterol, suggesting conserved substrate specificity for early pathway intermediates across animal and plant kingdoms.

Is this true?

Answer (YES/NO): NO